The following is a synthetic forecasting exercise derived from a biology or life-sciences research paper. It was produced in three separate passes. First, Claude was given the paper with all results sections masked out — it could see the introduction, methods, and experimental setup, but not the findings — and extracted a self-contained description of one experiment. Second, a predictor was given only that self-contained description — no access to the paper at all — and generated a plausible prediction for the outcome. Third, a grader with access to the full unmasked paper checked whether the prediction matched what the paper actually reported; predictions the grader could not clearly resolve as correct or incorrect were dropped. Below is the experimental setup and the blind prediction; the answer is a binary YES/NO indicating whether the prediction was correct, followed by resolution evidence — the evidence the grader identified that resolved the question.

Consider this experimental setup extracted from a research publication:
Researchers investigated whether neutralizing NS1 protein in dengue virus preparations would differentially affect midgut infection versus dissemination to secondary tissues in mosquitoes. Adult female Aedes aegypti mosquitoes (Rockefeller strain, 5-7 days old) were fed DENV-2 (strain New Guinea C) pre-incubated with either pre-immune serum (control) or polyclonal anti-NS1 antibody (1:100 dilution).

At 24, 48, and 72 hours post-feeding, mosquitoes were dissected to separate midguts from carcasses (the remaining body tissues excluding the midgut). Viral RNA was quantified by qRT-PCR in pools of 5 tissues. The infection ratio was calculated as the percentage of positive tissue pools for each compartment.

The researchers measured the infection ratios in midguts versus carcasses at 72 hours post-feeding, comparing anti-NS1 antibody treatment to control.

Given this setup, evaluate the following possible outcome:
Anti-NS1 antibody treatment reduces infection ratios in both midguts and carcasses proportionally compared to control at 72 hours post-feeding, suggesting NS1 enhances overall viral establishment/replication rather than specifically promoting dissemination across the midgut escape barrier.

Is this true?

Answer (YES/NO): NO